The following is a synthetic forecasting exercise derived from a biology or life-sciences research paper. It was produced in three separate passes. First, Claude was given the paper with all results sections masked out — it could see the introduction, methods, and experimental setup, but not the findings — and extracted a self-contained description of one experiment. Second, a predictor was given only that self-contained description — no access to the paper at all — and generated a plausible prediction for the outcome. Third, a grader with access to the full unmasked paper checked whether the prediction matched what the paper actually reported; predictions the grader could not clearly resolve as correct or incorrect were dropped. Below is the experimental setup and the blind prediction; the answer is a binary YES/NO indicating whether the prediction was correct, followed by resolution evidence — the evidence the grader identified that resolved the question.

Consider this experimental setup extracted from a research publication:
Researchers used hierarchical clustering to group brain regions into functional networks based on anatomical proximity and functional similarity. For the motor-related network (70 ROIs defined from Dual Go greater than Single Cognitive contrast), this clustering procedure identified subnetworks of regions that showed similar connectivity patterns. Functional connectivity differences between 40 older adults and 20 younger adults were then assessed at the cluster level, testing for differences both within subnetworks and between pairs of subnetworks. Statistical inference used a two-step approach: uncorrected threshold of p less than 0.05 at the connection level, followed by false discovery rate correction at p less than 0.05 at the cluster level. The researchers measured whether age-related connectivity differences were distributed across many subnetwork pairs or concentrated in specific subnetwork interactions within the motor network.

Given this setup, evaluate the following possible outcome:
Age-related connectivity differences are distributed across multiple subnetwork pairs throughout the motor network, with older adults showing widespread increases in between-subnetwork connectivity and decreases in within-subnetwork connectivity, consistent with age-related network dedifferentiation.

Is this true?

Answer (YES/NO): NO